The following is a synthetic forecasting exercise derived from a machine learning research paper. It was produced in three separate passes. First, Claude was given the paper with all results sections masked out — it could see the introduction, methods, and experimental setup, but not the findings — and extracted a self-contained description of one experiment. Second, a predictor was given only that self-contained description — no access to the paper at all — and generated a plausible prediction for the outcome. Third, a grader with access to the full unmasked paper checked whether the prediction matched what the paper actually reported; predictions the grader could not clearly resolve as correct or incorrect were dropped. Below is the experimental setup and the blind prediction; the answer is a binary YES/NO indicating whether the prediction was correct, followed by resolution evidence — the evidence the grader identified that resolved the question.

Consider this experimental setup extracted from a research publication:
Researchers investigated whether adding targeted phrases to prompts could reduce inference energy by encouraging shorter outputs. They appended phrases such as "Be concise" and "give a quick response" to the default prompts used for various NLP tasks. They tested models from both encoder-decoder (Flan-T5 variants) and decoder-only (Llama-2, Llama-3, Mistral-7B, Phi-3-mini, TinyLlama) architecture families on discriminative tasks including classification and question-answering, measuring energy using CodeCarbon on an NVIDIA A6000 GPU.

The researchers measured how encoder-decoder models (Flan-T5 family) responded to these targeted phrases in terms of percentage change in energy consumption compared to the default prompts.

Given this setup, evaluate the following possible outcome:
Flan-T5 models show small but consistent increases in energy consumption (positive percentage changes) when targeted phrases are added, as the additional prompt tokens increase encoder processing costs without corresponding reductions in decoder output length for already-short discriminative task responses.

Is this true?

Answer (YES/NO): NO